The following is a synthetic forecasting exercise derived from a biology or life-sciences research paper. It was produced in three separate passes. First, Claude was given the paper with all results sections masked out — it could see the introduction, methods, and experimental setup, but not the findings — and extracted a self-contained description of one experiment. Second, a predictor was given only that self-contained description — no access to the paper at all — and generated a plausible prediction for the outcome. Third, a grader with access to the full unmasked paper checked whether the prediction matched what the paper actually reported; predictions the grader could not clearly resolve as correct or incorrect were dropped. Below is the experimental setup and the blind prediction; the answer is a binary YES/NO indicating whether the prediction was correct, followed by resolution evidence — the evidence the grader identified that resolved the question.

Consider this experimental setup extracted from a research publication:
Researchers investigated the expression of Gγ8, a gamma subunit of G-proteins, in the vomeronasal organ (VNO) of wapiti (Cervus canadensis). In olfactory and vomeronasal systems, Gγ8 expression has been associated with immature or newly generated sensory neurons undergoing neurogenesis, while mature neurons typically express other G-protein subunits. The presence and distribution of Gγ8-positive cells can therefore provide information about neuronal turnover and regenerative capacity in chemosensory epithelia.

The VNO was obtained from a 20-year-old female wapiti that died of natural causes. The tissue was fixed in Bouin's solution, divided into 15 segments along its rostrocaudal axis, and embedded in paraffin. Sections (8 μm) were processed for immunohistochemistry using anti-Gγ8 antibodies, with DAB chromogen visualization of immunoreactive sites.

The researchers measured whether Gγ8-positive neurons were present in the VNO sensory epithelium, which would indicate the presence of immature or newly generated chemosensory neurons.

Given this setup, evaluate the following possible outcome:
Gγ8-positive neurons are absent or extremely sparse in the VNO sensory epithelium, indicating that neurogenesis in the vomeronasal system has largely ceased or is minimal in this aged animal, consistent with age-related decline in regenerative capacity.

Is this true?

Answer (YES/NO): NO